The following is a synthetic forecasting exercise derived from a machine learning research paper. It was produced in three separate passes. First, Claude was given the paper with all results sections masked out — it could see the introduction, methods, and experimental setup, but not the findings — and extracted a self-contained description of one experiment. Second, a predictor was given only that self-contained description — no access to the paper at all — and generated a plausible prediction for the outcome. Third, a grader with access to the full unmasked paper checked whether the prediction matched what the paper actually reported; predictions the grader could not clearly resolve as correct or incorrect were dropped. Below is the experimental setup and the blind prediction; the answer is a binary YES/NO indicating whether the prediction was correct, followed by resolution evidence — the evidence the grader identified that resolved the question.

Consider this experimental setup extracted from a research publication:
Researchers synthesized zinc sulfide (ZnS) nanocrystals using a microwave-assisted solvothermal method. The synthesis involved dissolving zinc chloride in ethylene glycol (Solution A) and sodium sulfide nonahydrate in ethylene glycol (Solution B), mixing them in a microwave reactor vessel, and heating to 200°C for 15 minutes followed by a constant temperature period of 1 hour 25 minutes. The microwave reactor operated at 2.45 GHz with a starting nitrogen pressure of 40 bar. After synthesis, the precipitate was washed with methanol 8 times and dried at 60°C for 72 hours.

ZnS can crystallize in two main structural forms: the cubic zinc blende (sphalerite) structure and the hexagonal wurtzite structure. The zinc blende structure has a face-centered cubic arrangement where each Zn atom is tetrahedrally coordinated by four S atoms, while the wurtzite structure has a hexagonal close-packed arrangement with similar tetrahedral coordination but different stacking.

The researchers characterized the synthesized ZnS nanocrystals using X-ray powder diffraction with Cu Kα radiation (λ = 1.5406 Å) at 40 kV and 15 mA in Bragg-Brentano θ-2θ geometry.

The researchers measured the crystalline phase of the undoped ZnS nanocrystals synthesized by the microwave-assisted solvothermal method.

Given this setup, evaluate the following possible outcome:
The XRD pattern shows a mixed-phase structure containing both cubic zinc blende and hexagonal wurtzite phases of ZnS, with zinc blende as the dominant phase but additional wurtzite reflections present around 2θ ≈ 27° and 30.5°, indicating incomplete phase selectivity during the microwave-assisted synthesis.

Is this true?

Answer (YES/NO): NO